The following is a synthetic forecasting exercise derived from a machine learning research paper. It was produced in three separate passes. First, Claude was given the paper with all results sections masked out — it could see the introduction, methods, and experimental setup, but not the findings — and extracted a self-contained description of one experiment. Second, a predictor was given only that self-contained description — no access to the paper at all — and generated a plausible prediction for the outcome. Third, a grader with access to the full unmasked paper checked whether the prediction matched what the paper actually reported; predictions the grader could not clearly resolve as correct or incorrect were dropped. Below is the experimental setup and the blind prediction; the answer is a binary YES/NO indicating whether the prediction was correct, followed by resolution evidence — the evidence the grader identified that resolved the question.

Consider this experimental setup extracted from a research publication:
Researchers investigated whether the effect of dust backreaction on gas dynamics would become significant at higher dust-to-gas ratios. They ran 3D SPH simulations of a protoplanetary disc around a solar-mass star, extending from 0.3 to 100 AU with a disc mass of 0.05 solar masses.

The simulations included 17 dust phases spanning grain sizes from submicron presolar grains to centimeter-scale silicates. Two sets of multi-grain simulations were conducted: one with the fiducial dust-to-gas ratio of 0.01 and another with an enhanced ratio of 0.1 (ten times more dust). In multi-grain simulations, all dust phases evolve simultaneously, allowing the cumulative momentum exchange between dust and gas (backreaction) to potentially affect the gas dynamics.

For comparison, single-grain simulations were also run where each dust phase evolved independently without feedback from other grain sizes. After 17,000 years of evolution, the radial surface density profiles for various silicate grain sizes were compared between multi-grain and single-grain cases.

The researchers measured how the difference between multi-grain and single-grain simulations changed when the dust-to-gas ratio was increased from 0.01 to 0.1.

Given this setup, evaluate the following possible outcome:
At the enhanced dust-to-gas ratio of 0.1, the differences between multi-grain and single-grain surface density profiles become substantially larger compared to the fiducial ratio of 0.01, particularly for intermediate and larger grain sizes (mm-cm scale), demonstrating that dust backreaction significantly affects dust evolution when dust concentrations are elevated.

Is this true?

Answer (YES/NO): YES